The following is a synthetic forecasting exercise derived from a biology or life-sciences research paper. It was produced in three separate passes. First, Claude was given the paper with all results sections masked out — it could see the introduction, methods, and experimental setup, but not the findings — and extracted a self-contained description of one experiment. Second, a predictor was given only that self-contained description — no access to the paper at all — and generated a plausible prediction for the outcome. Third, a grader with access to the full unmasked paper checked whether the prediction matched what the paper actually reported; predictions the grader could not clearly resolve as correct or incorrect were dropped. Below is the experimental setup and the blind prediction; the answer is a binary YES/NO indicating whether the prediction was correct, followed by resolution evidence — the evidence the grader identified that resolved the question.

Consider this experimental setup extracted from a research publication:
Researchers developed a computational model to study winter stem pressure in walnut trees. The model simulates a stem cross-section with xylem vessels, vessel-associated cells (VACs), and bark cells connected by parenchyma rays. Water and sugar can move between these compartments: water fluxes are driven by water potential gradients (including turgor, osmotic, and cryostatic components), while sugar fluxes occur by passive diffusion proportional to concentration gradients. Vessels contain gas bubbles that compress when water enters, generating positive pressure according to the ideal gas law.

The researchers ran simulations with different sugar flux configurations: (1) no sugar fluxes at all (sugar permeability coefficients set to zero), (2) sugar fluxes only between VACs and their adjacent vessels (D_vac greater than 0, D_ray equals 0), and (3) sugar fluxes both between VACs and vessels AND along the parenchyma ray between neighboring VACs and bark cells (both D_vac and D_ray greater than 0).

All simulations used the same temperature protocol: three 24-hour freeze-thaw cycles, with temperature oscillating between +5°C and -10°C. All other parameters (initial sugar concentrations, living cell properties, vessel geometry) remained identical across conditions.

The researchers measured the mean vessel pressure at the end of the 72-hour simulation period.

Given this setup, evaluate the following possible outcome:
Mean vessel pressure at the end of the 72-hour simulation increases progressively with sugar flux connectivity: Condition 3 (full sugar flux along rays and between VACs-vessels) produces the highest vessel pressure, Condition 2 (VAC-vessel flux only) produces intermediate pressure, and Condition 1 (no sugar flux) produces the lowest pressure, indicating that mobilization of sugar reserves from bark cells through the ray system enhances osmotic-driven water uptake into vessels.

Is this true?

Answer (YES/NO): YES